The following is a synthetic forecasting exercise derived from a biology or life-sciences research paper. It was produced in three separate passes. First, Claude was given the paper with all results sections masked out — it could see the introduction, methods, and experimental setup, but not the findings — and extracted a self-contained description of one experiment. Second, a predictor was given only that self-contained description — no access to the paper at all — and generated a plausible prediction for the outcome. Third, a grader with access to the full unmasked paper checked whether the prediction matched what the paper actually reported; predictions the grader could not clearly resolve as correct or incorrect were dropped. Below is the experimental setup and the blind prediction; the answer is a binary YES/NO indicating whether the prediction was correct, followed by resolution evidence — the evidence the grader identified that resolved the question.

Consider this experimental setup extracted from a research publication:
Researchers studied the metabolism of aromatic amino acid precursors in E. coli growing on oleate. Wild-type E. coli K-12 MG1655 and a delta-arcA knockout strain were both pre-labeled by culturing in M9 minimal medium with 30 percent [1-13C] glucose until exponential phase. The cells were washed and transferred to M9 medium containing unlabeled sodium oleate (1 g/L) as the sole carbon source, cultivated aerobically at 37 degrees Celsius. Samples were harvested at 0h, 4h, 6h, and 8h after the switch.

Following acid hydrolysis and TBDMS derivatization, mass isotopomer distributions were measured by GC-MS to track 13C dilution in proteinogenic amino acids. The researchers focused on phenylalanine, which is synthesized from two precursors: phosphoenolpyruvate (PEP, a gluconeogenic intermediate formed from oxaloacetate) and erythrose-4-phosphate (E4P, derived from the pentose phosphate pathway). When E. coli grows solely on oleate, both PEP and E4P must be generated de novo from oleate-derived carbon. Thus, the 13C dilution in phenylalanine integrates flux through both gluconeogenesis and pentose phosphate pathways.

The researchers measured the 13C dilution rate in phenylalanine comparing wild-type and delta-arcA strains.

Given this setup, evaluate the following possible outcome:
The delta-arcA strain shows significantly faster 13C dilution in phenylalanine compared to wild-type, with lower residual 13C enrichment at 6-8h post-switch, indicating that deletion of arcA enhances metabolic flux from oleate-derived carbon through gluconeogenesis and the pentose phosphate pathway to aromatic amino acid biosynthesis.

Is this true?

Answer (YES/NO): NO